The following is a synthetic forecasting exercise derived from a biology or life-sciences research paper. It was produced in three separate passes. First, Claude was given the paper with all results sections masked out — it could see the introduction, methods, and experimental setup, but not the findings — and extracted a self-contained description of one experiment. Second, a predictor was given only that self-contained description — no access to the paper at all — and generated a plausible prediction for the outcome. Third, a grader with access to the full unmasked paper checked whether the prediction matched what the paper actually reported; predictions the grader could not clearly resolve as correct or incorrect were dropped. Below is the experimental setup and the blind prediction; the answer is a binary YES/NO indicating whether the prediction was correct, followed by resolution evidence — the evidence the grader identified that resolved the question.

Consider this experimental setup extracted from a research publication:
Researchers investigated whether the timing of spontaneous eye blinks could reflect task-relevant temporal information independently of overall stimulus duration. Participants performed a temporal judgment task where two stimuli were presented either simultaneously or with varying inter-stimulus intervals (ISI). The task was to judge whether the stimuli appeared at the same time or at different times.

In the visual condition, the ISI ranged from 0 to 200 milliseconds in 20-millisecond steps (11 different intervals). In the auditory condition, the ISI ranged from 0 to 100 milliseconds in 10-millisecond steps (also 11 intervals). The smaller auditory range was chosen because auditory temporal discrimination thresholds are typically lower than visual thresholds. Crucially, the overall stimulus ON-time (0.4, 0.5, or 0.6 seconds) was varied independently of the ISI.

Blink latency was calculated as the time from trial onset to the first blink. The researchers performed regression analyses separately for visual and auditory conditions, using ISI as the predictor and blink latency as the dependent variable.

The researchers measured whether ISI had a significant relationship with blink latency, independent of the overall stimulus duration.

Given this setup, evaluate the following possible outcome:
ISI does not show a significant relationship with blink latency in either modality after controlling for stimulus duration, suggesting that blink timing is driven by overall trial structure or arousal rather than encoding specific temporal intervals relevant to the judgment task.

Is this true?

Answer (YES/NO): NO